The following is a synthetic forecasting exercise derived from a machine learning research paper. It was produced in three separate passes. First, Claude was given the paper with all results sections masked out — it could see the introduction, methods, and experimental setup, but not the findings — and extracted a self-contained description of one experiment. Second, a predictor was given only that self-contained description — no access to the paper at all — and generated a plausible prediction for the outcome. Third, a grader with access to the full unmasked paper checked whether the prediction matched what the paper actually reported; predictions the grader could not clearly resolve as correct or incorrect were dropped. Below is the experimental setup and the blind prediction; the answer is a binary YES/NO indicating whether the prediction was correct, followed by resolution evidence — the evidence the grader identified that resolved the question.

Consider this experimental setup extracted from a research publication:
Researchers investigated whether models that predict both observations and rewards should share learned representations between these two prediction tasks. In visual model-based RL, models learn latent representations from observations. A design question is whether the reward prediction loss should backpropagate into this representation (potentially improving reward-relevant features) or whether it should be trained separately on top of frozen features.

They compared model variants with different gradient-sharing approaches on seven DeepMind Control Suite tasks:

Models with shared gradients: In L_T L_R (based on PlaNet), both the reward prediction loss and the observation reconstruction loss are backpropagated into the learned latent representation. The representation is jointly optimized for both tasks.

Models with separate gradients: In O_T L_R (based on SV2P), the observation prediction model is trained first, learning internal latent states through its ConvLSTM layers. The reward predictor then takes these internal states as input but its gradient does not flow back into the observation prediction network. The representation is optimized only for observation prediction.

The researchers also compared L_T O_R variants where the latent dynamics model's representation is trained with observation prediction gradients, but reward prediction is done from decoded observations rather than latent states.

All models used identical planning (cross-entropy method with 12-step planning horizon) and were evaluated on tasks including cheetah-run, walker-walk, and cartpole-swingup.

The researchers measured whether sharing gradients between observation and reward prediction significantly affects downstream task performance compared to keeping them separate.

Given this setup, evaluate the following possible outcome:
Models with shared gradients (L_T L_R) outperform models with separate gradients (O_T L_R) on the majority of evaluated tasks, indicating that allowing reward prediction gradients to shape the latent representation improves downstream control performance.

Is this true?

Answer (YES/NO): NO